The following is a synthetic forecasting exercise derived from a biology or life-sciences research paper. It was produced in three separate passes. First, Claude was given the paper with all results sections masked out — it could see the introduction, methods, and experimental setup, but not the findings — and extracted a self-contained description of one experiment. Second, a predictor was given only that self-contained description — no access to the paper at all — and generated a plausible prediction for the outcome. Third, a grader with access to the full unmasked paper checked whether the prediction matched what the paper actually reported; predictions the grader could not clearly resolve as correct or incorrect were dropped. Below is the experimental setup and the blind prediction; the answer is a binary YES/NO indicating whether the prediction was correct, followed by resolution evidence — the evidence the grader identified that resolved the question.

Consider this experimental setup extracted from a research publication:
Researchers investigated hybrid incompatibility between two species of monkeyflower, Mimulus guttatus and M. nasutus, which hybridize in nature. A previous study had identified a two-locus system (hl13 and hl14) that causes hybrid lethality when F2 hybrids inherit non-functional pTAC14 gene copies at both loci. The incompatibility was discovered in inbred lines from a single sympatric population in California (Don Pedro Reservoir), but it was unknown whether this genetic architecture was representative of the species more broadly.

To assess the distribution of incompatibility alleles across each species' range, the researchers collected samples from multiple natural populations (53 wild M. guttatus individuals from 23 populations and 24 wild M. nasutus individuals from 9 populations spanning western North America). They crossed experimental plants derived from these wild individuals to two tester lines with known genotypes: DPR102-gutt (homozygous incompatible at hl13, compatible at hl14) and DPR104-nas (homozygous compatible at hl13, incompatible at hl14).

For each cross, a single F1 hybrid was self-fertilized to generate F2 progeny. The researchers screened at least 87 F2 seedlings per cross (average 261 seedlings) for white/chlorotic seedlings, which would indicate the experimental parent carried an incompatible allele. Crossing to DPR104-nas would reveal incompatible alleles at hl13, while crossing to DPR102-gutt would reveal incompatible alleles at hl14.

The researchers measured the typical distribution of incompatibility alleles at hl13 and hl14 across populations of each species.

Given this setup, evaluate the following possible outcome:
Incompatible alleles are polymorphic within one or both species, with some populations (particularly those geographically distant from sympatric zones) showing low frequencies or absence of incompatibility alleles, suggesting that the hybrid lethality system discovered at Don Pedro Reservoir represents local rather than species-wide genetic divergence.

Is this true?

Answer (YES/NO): NO